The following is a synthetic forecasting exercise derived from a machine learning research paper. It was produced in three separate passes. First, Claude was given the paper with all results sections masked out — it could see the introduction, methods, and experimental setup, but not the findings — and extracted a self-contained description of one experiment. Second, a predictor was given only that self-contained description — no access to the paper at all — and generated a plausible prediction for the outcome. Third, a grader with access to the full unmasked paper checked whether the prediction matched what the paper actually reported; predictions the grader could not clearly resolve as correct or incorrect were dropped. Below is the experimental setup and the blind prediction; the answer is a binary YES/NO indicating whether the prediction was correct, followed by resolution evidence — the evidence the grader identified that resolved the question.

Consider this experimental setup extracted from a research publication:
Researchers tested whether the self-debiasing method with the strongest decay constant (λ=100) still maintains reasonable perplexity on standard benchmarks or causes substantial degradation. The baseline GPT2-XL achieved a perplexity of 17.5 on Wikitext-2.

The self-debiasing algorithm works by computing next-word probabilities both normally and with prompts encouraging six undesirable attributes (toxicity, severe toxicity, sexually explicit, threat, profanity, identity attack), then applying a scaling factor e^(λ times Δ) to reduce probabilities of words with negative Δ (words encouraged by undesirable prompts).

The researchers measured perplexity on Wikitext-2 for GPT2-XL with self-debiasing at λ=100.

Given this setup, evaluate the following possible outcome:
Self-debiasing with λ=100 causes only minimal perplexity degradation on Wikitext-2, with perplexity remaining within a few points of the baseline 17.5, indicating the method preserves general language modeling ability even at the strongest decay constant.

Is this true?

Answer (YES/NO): NO